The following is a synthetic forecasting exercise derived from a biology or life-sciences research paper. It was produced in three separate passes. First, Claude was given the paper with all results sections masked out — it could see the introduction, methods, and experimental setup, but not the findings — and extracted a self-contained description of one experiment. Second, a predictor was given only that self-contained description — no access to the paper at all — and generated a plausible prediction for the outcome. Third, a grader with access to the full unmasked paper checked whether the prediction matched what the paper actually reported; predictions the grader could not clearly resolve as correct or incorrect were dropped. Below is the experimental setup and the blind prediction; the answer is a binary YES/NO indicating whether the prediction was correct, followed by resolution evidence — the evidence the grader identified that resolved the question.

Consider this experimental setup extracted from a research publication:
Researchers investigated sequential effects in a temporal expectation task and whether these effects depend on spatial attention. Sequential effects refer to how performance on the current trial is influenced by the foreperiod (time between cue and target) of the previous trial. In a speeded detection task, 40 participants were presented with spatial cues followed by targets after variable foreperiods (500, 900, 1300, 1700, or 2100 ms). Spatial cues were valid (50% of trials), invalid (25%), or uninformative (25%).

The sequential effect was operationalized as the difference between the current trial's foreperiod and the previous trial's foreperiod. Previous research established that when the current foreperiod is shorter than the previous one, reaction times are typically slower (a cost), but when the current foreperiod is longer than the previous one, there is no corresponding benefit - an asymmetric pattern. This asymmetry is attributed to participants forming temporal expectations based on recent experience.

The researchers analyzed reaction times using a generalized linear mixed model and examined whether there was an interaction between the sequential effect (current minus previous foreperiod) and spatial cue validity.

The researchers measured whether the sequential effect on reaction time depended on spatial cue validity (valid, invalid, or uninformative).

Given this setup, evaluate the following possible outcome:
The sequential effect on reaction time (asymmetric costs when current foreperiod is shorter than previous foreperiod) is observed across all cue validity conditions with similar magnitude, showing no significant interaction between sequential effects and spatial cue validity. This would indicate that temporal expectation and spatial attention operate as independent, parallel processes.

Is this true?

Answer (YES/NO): YES